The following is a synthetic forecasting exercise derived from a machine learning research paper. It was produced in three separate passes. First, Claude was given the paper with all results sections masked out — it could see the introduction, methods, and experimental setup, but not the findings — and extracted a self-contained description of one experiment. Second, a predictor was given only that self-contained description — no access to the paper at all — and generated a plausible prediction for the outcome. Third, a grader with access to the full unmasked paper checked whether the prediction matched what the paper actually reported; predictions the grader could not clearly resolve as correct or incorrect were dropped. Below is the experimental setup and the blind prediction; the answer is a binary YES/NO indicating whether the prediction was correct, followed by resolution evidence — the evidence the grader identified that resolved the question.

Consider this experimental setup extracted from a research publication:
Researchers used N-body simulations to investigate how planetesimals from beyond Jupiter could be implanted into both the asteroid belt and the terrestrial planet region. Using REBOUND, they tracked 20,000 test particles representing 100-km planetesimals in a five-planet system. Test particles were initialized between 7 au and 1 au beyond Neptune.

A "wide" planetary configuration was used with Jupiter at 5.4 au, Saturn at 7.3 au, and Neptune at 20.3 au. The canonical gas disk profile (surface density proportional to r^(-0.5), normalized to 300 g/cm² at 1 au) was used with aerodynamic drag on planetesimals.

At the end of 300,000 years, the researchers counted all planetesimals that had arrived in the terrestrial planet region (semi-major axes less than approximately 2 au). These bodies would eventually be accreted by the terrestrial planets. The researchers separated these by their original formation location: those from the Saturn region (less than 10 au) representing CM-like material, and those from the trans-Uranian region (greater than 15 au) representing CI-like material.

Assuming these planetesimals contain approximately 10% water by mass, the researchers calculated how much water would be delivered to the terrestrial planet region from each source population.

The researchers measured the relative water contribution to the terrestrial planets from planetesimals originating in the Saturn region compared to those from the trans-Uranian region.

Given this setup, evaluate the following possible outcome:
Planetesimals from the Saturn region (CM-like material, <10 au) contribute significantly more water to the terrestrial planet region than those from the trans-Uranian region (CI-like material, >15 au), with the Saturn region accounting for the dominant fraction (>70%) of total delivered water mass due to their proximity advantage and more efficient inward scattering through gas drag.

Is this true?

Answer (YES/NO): YES